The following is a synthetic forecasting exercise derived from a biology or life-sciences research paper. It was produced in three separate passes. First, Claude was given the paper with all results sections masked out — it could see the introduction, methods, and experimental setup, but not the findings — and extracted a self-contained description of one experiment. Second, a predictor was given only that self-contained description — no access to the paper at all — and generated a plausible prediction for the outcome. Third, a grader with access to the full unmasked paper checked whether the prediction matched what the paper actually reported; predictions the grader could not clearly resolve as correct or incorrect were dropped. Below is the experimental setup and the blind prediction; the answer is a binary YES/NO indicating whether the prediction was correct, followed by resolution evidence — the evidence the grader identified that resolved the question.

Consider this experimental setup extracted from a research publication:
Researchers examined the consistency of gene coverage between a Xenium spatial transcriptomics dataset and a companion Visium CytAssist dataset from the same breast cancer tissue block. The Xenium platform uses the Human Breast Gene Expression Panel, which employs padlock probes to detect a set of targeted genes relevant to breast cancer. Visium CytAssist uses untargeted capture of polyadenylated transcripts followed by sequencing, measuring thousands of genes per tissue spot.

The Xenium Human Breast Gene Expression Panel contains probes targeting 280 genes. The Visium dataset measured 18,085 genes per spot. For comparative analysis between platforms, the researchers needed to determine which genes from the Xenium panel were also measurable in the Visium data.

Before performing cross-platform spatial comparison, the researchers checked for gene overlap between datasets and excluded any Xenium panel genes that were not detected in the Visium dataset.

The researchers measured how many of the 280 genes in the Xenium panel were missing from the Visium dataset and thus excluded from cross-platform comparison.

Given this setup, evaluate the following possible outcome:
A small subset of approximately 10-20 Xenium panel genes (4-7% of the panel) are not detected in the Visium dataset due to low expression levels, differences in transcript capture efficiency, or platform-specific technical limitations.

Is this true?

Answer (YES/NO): NO